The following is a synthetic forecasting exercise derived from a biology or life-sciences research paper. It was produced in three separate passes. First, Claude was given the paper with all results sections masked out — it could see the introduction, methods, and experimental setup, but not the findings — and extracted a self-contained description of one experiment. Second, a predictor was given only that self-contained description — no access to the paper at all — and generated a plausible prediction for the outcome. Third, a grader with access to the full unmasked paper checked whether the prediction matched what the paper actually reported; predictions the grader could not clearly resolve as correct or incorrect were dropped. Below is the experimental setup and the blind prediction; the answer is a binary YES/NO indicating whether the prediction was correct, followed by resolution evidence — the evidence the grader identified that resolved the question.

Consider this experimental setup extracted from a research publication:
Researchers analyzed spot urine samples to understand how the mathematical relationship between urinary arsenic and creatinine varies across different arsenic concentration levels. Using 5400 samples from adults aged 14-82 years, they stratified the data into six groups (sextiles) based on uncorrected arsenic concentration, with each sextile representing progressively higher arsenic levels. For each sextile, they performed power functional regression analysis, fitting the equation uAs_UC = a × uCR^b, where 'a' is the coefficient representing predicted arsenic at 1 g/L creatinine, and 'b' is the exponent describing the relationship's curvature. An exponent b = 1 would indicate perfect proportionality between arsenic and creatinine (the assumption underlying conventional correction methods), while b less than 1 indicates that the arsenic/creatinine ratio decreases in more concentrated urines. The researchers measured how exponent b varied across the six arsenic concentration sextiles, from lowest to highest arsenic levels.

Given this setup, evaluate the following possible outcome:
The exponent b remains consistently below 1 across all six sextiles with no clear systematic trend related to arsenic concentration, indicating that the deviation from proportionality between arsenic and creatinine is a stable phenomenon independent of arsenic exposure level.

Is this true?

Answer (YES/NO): NO